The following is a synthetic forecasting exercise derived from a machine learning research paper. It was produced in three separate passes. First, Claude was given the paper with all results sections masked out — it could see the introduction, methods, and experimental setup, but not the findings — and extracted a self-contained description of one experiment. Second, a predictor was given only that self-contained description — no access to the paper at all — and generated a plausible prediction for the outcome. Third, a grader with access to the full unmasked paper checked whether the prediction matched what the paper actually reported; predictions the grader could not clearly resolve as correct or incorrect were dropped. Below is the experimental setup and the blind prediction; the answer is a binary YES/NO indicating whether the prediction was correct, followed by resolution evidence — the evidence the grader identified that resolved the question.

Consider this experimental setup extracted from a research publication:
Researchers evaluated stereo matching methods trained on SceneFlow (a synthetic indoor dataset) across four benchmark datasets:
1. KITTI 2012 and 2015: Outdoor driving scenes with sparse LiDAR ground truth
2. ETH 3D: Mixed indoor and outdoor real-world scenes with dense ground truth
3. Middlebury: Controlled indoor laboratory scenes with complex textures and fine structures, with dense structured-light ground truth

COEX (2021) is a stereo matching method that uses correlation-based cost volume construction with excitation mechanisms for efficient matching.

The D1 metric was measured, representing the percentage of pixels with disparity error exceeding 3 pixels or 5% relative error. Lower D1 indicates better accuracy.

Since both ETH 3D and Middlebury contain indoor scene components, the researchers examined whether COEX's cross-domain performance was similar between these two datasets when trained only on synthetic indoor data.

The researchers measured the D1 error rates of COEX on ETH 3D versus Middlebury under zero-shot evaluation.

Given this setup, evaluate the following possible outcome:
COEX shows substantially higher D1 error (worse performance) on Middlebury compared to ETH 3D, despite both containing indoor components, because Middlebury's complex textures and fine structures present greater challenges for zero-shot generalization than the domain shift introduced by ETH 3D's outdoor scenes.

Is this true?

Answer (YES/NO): YES